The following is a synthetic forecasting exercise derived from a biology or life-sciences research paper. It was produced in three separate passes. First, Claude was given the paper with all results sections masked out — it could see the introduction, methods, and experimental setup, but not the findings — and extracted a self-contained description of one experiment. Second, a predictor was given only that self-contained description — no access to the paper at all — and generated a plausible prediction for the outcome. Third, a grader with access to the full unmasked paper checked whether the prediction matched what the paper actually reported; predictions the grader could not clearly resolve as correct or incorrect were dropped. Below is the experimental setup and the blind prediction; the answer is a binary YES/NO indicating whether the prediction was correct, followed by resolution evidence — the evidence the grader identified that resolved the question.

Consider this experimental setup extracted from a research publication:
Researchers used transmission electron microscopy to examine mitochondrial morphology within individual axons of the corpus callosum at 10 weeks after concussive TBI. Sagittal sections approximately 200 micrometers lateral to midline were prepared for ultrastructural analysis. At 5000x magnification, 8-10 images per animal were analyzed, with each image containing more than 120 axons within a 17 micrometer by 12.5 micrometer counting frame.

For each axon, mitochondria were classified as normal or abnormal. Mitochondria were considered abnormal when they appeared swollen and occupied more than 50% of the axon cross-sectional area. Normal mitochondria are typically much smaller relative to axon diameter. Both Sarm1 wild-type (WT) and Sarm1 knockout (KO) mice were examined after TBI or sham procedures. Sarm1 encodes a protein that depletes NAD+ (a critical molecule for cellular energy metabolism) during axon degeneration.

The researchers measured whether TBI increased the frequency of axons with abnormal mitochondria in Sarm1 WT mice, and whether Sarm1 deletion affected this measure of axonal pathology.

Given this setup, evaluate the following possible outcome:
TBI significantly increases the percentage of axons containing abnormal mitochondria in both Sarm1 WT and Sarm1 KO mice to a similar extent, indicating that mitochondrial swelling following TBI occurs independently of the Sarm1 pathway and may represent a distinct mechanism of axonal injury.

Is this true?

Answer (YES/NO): NO